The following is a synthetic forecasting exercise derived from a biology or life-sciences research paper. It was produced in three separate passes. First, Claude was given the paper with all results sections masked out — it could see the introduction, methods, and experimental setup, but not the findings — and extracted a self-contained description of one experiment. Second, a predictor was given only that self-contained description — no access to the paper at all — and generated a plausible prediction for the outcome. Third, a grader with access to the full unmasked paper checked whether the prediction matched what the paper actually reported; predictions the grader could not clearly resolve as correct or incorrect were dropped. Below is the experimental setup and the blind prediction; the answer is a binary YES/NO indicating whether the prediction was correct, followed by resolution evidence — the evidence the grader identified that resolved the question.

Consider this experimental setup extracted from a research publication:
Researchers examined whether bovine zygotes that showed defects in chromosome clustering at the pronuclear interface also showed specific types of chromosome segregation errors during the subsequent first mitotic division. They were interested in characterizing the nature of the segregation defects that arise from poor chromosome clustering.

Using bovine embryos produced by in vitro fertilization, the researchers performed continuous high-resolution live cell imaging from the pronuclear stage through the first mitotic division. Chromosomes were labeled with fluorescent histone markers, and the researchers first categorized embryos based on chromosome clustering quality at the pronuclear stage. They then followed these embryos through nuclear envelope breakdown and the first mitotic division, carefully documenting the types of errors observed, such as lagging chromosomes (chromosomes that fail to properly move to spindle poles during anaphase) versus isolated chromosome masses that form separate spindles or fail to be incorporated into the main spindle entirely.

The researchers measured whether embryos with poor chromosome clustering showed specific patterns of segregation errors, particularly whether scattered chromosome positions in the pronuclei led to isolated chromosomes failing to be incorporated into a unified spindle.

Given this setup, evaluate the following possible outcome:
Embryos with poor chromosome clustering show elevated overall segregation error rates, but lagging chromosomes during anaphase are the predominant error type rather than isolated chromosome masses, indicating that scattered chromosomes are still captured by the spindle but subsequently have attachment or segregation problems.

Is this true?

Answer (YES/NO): YES